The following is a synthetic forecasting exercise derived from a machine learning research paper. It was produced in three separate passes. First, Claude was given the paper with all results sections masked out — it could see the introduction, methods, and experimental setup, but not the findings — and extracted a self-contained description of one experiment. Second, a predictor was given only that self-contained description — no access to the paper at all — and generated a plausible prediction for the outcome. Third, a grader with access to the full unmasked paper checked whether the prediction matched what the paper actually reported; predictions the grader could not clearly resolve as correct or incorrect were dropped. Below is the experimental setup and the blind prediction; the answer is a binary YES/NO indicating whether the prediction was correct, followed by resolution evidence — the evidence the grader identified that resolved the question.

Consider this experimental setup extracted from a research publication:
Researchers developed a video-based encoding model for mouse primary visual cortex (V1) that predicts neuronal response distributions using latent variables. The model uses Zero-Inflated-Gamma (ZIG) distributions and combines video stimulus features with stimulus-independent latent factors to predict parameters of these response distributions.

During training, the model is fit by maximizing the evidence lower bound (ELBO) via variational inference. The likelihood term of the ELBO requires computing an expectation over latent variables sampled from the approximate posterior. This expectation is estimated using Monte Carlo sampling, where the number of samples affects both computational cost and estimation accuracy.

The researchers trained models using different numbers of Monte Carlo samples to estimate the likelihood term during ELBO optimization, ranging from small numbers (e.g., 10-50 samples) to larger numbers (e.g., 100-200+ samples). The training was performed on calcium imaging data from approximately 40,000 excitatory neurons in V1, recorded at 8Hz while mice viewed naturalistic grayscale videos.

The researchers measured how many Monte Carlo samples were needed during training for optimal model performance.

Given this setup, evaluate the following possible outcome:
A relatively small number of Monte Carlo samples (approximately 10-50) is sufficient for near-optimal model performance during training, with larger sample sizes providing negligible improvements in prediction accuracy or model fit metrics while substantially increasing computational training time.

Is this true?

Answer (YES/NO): NO